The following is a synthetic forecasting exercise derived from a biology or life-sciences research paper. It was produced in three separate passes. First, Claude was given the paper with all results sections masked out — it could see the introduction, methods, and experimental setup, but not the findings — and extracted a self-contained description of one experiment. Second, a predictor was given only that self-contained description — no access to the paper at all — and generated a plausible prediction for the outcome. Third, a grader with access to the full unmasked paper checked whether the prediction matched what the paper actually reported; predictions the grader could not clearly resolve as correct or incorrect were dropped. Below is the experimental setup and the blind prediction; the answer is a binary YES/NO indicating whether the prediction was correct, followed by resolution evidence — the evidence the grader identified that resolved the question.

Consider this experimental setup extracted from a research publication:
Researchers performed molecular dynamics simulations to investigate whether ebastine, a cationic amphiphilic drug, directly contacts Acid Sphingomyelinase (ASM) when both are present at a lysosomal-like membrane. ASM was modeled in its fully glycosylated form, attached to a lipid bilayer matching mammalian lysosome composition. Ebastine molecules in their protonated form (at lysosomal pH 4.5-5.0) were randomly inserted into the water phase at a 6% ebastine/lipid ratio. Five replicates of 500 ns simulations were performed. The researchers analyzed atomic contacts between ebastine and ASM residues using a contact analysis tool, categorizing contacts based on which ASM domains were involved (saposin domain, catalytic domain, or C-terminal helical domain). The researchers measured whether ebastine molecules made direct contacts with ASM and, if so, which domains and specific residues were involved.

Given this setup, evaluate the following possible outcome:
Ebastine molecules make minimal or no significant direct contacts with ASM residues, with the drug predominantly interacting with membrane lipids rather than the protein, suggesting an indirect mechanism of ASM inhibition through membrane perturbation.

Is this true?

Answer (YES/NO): NO